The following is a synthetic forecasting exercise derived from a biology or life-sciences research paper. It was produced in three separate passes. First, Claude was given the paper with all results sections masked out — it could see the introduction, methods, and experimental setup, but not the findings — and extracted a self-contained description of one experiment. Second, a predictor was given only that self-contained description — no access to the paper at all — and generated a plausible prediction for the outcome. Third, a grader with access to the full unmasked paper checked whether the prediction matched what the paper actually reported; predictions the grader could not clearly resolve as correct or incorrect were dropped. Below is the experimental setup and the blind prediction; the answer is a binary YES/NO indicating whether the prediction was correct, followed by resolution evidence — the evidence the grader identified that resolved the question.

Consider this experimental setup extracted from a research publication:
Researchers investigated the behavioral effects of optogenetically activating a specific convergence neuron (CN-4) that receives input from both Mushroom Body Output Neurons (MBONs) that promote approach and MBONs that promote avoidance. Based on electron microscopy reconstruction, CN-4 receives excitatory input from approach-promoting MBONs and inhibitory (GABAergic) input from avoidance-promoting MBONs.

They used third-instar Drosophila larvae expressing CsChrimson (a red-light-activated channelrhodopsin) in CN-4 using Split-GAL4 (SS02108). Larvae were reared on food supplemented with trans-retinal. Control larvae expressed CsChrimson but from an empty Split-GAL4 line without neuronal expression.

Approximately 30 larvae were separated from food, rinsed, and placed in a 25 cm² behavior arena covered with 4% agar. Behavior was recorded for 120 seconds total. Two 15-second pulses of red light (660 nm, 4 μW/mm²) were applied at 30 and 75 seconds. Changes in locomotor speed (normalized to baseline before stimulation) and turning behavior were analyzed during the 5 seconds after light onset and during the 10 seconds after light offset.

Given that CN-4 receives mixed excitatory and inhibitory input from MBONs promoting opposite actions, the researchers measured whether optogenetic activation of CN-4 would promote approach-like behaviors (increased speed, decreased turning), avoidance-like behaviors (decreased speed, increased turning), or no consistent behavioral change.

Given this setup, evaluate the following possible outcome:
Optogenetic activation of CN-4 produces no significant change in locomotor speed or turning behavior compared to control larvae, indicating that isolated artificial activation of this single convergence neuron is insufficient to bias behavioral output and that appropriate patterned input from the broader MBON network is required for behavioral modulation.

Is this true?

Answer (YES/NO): NO